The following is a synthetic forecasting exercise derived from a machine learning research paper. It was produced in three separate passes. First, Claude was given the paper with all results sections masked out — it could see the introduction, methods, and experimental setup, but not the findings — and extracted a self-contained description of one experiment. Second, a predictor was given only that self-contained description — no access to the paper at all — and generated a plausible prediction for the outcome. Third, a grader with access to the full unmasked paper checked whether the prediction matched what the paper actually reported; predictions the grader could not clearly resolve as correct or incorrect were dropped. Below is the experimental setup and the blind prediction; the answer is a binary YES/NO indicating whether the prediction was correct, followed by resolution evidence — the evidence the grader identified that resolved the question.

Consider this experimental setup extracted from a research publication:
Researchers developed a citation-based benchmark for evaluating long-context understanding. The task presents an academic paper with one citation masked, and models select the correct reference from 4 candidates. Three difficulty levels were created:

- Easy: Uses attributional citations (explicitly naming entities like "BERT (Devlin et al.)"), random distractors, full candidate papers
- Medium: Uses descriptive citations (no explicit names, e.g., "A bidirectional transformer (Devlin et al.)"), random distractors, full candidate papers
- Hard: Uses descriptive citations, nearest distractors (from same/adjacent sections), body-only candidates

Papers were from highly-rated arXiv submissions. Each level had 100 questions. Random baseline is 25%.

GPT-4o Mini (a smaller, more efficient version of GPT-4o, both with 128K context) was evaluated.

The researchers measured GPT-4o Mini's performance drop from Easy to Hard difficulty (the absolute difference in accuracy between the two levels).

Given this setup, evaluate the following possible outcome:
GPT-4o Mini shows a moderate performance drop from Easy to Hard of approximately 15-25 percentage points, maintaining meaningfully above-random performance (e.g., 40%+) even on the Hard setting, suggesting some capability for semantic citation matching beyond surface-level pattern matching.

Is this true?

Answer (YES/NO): NO